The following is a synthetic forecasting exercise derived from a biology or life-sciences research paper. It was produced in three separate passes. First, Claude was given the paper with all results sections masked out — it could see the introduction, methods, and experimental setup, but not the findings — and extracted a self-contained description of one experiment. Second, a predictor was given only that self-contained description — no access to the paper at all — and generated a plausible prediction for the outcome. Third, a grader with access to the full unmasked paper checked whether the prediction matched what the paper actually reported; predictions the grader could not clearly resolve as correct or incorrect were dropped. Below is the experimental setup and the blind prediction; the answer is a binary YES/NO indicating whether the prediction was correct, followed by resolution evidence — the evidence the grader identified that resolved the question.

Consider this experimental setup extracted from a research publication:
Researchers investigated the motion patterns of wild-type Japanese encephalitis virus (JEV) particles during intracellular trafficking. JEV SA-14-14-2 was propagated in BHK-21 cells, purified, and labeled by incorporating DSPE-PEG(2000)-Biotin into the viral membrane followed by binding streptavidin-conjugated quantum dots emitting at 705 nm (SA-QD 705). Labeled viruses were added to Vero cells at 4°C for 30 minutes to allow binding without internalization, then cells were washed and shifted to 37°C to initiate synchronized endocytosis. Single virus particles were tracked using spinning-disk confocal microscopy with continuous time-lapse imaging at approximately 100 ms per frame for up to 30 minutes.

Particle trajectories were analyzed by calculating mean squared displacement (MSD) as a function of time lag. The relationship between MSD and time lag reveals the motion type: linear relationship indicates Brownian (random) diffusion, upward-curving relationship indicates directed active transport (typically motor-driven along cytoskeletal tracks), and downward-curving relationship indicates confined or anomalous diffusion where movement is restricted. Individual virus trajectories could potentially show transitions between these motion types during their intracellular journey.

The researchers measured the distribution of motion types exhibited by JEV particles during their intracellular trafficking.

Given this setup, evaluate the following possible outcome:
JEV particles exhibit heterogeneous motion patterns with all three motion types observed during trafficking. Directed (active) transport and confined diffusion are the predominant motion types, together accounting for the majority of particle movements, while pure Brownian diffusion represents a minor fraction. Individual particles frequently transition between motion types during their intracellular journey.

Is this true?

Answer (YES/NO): NO